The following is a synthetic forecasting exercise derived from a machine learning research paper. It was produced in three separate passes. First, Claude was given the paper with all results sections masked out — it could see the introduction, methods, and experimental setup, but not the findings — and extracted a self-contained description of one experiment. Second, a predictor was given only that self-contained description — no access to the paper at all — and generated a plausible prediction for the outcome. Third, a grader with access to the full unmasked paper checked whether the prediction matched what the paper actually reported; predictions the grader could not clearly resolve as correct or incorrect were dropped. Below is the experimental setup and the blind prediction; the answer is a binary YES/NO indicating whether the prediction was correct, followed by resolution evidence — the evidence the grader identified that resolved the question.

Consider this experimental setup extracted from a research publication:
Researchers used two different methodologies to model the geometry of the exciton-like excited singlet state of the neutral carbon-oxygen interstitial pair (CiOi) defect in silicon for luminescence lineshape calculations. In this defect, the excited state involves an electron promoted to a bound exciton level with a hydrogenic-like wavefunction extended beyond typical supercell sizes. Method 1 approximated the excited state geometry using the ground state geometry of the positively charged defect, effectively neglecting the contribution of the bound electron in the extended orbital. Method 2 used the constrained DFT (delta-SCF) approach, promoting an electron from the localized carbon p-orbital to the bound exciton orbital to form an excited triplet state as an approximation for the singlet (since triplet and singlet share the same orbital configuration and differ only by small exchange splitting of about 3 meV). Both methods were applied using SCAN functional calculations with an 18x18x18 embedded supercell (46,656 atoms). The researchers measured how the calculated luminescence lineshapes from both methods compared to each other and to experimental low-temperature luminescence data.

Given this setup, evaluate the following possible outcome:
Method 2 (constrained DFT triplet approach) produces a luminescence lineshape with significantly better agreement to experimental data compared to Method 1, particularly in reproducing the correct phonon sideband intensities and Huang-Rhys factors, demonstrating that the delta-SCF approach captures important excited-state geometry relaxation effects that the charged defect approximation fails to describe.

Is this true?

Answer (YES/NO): NO